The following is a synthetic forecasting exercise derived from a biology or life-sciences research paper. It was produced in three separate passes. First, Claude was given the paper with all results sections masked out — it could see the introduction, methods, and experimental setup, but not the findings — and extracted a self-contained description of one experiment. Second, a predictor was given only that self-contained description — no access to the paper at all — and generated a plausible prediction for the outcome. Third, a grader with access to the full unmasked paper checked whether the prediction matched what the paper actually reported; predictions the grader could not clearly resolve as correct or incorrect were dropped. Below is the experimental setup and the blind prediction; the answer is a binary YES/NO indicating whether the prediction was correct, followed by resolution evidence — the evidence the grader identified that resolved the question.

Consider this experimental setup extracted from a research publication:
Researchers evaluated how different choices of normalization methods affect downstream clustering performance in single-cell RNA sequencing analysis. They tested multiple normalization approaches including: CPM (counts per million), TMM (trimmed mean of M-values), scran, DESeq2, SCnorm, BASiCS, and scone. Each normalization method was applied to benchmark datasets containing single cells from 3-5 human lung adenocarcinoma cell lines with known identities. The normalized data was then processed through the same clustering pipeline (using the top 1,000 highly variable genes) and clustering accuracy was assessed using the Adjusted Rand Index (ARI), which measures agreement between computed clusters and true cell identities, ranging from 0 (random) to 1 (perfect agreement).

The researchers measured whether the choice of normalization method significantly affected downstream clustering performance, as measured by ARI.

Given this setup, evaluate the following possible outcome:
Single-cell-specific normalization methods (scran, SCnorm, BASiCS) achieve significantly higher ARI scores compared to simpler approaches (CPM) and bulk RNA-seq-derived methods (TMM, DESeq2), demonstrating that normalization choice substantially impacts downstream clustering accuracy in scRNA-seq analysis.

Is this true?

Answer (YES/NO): NO